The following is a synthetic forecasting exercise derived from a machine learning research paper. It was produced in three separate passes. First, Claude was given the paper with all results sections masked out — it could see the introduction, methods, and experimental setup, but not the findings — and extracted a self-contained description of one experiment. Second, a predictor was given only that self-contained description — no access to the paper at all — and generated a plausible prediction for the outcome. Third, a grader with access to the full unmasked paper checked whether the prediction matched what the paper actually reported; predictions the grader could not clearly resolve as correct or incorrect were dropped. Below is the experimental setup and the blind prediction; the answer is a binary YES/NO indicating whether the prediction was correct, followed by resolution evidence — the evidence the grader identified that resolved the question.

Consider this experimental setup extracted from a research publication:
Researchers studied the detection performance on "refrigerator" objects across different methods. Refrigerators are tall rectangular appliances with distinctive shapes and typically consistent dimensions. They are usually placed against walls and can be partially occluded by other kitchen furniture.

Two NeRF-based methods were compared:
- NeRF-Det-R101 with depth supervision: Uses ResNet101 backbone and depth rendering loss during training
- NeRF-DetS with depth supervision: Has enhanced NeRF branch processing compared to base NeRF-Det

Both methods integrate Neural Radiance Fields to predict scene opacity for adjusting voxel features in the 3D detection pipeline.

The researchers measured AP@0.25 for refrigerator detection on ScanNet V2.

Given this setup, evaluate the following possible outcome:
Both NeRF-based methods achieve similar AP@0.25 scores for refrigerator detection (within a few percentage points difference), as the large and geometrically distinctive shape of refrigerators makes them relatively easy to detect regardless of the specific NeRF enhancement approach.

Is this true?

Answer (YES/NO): NO